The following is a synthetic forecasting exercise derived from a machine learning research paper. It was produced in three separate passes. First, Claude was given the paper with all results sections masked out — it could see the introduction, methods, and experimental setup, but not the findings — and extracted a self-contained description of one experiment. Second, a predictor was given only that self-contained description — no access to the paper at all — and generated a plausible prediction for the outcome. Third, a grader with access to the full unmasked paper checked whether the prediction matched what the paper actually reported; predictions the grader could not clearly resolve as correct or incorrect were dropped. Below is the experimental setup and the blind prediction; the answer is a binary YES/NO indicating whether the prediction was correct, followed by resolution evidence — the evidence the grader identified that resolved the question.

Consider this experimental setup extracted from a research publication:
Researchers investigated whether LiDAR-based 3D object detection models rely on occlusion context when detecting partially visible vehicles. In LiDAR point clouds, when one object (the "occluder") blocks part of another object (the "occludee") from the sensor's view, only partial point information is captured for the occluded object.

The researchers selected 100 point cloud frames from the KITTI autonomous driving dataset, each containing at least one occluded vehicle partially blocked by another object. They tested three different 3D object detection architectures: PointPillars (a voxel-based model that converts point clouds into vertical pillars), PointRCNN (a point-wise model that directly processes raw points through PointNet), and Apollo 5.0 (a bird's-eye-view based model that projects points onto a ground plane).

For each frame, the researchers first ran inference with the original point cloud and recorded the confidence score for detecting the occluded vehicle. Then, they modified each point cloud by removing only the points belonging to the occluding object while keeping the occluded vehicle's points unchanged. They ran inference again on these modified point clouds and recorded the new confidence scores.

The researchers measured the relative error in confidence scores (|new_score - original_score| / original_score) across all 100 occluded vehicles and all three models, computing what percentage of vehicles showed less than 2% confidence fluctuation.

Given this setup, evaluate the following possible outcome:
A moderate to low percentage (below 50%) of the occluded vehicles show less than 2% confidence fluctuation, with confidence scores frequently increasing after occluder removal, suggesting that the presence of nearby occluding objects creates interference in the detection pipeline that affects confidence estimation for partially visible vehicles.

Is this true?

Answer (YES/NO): NO